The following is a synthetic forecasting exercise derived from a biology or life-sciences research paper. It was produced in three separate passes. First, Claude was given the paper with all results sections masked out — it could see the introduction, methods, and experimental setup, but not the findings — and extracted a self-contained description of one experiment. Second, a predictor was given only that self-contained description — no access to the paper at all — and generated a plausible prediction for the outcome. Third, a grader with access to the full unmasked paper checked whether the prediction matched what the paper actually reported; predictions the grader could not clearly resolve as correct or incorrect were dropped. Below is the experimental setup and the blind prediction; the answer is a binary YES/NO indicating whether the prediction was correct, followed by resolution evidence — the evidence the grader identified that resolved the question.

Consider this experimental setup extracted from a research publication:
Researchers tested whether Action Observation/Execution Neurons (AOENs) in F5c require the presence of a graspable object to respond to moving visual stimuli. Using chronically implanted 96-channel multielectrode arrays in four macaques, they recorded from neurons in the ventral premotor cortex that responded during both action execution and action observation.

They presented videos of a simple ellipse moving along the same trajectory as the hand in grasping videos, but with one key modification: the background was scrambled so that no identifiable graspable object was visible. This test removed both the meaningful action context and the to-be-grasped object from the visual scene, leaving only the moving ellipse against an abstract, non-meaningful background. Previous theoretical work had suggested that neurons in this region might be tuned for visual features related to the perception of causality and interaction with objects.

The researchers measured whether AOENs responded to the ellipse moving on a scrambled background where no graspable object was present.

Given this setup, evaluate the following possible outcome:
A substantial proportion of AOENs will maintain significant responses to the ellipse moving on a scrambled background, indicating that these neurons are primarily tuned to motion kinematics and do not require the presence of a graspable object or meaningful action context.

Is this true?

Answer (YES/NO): YES